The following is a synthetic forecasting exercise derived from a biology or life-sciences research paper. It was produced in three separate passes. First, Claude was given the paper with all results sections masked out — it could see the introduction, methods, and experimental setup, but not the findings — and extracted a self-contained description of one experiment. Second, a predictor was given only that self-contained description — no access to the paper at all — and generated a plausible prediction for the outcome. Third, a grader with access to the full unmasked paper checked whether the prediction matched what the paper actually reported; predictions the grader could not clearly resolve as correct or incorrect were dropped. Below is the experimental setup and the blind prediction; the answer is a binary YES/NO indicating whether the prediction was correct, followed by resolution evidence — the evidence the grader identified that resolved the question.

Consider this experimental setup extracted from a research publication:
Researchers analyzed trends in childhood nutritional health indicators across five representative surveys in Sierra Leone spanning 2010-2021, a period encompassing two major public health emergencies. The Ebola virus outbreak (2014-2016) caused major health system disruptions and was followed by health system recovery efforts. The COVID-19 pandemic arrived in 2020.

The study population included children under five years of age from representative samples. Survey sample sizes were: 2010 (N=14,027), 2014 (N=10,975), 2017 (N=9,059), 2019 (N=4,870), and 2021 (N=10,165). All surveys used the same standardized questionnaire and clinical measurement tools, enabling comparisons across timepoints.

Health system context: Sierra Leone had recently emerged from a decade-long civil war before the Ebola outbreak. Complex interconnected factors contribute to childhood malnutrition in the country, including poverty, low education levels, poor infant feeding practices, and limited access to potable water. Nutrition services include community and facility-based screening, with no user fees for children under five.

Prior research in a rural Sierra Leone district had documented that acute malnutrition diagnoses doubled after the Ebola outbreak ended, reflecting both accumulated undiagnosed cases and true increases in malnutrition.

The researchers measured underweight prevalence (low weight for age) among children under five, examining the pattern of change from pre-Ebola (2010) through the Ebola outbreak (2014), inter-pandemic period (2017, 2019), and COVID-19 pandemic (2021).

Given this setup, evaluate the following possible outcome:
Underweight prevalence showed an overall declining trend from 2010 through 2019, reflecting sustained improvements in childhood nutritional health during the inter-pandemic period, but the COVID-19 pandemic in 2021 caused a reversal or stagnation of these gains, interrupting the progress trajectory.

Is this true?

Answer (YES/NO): NO